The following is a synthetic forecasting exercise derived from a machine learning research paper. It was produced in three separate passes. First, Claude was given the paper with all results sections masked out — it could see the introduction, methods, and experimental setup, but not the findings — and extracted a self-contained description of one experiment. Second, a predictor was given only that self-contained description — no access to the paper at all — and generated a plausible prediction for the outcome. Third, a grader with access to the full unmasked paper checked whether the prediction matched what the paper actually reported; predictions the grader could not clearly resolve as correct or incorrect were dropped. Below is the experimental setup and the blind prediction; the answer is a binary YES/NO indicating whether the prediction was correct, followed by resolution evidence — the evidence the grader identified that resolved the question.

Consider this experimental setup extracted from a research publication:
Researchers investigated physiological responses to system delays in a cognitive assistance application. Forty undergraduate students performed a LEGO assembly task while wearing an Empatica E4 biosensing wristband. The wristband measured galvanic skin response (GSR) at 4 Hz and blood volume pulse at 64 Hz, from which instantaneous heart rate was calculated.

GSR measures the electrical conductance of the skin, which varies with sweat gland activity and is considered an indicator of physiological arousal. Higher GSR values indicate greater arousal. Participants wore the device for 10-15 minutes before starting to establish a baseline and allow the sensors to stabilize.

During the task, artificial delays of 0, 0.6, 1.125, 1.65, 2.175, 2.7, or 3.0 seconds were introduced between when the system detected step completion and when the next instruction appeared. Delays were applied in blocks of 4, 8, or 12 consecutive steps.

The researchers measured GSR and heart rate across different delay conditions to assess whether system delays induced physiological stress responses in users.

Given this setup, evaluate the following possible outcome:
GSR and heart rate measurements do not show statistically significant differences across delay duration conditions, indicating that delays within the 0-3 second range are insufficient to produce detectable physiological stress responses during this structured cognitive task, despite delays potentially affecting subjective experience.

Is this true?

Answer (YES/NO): YES